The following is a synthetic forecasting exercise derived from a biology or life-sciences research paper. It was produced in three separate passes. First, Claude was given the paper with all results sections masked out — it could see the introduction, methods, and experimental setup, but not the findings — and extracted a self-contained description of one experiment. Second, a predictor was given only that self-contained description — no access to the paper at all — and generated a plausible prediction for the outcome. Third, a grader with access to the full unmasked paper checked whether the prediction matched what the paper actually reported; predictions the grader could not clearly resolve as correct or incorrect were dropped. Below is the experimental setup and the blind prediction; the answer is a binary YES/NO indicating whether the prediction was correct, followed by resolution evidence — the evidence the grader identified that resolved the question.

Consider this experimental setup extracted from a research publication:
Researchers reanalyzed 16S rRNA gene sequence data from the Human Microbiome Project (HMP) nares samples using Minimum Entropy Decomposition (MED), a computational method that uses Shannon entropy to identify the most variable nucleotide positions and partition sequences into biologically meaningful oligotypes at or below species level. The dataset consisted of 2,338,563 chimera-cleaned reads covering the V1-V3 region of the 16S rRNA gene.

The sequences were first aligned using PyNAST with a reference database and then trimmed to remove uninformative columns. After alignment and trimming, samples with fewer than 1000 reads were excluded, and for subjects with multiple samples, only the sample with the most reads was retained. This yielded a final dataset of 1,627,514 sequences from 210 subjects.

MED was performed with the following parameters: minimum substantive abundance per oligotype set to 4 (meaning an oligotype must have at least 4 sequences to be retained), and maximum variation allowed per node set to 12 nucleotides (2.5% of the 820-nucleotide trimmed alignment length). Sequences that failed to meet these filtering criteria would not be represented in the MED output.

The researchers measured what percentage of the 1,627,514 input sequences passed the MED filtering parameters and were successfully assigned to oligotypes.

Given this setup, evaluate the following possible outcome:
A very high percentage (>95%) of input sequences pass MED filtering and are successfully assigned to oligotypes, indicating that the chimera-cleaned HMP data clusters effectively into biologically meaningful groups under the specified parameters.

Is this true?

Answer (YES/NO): NO